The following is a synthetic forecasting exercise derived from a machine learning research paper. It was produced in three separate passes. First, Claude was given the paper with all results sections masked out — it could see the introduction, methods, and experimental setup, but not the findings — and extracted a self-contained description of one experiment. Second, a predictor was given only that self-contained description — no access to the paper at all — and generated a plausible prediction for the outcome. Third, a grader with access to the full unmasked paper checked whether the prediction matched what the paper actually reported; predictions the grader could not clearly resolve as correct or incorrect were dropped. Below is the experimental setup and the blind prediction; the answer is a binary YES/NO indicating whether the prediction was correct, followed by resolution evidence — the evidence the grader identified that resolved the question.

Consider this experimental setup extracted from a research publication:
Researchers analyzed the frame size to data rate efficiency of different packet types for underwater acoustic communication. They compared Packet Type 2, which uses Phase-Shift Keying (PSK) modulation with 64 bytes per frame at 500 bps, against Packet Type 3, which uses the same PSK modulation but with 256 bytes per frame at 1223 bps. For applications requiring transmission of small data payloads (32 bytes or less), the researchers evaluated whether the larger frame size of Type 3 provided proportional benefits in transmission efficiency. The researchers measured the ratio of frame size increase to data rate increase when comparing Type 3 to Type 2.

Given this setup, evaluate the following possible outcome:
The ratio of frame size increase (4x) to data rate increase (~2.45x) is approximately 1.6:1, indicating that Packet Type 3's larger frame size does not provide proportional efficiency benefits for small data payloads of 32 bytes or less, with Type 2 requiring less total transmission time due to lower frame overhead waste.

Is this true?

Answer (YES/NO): YES